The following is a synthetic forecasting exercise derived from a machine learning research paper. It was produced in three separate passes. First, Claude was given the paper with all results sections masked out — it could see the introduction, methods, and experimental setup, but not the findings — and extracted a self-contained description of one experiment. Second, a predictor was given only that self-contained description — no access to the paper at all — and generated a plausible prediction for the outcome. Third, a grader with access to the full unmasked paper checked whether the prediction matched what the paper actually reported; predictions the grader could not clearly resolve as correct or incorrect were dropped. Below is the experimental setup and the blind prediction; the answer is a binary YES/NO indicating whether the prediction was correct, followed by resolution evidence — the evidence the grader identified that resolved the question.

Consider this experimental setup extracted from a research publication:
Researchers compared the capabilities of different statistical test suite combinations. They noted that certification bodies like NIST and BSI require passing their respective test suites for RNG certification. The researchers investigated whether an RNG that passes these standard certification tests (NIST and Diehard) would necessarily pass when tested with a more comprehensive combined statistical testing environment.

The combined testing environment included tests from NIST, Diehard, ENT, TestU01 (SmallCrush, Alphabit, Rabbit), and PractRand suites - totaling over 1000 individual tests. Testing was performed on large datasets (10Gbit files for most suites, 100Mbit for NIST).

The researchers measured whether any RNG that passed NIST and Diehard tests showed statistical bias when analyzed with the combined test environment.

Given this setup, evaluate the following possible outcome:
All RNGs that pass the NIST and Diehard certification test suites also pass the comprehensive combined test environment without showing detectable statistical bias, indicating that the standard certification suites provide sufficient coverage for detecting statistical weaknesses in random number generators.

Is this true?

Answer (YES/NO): NO